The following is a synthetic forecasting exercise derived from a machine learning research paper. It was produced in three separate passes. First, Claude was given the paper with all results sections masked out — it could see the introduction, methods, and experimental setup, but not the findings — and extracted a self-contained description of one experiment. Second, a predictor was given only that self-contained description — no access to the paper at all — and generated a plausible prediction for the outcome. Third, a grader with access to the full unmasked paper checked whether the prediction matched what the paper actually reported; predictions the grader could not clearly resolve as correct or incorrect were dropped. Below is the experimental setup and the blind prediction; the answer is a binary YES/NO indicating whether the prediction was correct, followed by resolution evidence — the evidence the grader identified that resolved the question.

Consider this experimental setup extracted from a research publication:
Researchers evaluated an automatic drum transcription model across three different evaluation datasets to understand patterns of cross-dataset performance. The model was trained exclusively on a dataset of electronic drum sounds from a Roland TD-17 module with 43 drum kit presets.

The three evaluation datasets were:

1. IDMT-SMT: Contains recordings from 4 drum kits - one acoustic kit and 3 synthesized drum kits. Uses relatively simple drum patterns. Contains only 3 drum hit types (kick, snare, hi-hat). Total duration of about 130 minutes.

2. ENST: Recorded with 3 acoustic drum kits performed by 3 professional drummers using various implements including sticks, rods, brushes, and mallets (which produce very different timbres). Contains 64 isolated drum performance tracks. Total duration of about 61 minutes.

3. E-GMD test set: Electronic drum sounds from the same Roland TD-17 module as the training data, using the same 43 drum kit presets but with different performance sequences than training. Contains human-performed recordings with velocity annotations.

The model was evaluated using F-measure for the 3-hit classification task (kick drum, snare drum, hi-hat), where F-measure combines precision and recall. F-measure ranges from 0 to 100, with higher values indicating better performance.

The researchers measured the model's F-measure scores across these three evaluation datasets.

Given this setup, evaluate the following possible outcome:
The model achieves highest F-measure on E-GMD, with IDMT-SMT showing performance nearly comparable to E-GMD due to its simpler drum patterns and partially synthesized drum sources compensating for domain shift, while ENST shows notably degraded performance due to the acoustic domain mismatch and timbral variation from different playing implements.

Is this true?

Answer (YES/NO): NO